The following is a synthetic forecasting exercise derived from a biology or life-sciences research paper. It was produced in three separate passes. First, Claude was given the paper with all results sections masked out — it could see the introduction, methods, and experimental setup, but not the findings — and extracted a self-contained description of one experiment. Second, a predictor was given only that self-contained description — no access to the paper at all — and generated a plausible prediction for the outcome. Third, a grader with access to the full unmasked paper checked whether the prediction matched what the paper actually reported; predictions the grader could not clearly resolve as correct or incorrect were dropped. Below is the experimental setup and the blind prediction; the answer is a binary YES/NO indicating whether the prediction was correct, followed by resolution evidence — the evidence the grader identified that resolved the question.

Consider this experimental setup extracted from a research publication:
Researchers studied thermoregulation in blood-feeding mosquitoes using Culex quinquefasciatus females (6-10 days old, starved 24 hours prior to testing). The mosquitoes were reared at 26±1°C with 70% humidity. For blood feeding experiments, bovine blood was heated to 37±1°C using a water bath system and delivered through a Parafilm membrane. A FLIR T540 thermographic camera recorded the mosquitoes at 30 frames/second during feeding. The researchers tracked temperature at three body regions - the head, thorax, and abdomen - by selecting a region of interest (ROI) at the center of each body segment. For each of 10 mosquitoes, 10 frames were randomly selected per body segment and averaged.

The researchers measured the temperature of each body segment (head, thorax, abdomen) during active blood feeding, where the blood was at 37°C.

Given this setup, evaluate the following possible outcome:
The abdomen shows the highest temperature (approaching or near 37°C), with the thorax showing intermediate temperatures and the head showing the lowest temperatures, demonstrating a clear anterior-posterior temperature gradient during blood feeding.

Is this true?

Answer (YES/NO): NO